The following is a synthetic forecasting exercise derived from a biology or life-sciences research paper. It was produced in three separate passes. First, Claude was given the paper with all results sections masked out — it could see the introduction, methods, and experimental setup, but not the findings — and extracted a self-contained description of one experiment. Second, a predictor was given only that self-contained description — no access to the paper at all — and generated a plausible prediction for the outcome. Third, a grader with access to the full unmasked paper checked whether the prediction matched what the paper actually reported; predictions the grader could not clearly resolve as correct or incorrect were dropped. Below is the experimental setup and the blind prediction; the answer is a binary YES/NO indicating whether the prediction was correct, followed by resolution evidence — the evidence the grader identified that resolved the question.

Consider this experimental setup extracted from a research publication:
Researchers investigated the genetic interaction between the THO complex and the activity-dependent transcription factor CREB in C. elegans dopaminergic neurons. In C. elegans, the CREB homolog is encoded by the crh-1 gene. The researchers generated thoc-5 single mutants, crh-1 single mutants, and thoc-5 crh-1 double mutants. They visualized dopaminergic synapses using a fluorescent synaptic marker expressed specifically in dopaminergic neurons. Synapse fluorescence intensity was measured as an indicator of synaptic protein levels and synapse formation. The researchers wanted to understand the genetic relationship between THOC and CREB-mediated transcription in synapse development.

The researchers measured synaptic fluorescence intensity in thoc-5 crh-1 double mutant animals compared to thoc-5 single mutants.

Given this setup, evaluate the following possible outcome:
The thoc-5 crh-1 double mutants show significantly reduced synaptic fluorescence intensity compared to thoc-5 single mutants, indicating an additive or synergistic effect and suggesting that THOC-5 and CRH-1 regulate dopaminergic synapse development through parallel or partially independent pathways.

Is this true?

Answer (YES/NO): NO